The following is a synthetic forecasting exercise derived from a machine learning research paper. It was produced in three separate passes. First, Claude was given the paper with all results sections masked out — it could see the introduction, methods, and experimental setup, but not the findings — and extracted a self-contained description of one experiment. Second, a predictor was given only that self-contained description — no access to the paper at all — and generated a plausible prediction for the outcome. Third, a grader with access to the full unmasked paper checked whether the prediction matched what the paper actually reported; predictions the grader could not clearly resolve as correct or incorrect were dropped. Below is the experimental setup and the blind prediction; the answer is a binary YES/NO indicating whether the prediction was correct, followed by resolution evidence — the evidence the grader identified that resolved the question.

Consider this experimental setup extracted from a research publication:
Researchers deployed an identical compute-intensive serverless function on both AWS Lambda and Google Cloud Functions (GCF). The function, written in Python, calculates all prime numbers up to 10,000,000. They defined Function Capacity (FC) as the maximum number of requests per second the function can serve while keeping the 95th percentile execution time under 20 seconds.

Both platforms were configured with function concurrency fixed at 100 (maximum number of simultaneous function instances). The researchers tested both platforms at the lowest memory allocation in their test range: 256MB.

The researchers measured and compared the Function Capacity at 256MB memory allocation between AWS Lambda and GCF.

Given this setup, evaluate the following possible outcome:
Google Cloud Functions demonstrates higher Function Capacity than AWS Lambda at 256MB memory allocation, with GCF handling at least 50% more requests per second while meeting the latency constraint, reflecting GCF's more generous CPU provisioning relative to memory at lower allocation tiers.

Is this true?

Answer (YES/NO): NO